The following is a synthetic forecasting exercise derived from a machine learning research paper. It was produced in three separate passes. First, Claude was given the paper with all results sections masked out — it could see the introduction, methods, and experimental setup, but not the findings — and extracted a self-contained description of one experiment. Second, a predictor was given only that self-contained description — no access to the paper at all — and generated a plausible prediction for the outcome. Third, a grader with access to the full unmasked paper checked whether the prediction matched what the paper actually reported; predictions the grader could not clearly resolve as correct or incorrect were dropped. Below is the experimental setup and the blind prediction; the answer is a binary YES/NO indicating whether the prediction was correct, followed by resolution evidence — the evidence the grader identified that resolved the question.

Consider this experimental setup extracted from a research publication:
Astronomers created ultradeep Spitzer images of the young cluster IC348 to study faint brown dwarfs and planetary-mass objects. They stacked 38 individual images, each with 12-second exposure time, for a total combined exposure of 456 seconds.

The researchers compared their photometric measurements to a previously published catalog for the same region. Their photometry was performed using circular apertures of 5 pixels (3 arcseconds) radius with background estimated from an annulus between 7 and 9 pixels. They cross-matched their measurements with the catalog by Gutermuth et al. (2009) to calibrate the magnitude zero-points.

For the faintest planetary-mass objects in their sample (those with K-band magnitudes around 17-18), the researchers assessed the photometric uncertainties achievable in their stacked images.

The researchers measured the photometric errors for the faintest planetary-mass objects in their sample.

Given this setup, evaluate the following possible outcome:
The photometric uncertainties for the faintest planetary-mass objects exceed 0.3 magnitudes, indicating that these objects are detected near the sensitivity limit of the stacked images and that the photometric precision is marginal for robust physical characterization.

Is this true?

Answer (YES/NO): NO